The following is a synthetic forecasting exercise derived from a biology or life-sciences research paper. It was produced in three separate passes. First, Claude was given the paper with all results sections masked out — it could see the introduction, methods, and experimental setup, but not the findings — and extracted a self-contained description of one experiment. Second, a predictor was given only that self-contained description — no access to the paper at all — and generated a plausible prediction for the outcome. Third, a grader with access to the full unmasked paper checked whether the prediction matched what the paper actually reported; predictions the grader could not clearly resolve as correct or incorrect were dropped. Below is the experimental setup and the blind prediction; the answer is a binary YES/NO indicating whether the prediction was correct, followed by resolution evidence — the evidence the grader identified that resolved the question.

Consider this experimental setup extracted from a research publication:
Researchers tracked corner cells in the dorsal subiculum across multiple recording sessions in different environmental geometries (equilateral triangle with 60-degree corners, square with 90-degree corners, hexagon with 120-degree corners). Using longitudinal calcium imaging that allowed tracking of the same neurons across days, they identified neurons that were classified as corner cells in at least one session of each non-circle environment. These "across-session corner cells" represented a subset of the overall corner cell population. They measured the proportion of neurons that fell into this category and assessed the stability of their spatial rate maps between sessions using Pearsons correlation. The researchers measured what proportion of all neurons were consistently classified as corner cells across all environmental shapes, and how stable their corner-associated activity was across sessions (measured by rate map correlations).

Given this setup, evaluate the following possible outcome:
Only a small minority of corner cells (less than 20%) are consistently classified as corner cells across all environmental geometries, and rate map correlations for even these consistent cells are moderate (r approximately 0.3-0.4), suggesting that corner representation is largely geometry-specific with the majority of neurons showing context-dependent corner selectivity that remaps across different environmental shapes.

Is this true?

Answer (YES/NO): NO